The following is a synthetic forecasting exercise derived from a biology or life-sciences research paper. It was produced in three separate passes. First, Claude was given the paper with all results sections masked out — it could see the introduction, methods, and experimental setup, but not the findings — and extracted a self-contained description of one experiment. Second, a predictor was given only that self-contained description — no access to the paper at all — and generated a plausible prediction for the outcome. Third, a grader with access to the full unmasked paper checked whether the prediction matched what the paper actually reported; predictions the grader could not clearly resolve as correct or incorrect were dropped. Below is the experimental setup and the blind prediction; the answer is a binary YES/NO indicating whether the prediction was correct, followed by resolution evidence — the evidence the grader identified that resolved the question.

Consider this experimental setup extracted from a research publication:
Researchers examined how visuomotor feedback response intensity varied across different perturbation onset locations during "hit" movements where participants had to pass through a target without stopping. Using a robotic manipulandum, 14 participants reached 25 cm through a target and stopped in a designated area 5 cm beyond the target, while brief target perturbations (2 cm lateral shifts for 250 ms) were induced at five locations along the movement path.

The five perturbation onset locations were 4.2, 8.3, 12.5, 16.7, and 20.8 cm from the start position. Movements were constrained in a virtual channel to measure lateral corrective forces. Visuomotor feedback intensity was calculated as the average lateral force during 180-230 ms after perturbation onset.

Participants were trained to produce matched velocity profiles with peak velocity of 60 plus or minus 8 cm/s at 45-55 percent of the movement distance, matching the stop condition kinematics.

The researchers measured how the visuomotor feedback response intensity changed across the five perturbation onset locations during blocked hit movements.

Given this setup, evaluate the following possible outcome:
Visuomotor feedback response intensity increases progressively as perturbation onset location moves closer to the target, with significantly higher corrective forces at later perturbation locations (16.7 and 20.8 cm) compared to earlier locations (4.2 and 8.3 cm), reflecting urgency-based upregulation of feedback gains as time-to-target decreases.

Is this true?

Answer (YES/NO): NO